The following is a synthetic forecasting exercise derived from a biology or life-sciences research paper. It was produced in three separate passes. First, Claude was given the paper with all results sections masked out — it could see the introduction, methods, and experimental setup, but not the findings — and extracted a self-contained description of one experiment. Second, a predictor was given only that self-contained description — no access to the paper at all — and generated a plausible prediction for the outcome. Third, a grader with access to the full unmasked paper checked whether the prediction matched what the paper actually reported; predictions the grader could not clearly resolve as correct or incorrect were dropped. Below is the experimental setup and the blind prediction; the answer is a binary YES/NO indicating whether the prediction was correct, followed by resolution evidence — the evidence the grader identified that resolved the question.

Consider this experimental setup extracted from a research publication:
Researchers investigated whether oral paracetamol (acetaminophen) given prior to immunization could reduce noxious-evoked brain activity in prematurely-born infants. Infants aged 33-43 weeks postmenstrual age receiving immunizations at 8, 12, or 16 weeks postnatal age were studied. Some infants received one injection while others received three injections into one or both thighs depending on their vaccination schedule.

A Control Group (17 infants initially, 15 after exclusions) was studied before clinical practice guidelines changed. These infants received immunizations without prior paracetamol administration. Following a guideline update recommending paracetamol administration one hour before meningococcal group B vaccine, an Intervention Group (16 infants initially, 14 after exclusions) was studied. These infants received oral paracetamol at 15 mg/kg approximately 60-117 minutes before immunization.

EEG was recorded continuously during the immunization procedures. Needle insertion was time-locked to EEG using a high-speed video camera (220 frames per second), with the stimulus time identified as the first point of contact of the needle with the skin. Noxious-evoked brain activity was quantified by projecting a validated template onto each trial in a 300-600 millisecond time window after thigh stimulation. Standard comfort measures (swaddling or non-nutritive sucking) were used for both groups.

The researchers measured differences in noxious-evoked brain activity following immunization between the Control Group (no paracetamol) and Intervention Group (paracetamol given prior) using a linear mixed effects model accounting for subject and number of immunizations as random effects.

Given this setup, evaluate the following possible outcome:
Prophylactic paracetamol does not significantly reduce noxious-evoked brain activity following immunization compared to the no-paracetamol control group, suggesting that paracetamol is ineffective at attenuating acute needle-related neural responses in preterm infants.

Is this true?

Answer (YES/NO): NO